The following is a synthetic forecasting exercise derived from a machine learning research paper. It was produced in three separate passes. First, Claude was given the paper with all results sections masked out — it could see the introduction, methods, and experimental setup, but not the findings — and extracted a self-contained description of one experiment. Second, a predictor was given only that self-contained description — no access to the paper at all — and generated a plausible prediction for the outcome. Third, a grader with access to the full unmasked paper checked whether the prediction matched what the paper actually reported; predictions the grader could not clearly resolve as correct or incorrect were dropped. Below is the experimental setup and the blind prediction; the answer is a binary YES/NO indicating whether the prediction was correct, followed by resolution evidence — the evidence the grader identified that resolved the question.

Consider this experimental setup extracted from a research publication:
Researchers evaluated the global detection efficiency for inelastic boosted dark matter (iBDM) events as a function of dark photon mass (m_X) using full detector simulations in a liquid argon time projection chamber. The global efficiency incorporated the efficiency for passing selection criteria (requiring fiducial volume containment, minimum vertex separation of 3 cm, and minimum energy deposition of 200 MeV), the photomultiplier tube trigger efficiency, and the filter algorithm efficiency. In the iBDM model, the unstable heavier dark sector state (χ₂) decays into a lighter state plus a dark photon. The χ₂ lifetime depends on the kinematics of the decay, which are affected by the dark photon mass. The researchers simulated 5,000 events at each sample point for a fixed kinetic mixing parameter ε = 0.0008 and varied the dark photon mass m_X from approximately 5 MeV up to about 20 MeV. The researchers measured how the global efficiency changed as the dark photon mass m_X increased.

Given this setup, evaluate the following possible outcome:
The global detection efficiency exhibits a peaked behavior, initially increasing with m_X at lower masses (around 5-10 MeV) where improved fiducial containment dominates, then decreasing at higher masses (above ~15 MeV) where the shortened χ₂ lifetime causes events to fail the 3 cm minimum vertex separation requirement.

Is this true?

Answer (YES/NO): NO